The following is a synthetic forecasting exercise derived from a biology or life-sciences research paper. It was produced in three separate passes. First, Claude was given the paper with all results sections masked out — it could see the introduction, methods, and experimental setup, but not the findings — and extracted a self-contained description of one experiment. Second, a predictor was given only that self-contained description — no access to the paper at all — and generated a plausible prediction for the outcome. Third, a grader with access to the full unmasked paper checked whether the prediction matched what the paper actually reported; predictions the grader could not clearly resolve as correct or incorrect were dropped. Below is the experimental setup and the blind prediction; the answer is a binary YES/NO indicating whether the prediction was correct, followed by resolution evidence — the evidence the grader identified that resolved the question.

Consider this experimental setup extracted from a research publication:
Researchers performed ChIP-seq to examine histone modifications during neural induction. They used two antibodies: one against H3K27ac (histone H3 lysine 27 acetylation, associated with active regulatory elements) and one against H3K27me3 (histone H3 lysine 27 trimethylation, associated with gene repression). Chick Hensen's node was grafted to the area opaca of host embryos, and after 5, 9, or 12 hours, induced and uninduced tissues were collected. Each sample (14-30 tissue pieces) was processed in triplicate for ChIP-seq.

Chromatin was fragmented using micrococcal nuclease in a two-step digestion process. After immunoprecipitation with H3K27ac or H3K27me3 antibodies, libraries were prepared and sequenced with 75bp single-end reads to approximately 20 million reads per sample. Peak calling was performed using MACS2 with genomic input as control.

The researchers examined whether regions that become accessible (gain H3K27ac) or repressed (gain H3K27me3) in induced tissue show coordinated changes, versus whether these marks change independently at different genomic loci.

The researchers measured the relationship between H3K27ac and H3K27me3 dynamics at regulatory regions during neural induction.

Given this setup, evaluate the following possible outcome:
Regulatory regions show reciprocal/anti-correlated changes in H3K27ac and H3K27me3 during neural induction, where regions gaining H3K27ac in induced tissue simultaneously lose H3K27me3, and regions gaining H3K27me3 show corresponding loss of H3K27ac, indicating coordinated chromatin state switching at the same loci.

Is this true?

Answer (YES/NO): NO